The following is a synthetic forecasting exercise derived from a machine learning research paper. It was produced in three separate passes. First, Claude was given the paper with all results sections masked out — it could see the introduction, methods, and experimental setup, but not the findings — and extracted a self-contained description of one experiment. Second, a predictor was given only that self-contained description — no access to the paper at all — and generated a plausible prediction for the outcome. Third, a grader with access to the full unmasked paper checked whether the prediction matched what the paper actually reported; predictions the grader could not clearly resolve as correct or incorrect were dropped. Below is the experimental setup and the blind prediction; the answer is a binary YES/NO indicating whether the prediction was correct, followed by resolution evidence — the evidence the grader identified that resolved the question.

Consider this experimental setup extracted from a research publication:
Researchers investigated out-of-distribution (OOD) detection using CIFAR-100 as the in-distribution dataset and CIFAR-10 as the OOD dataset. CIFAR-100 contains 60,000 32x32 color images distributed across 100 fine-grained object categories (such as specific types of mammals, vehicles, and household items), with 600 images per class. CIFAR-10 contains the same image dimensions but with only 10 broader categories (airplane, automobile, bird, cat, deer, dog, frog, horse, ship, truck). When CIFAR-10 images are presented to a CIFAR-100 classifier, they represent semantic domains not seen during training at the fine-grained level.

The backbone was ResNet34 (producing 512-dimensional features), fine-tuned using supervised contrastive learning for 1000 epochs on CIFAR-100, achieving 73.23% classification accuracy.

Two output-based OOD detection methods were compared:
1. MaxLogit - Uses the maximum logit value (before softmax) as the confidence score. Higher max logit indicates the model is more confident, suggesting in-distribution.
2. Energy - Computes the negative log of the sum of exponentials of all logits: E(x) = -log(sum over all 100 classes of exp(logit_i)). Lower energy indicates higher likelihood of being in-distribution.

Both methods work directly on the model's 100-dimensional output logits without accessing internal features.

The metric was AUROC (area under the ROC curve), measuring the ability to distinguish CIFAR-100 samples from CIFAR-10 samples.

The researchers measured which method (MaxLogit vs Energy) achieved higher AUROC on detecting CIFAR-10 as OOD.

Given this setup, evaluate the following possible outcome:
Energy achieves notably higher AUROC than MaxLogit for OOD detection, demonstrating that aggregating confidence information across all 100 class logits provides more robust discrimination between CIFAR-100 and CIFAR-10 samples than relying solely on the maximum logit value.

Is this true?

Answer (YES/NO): NO